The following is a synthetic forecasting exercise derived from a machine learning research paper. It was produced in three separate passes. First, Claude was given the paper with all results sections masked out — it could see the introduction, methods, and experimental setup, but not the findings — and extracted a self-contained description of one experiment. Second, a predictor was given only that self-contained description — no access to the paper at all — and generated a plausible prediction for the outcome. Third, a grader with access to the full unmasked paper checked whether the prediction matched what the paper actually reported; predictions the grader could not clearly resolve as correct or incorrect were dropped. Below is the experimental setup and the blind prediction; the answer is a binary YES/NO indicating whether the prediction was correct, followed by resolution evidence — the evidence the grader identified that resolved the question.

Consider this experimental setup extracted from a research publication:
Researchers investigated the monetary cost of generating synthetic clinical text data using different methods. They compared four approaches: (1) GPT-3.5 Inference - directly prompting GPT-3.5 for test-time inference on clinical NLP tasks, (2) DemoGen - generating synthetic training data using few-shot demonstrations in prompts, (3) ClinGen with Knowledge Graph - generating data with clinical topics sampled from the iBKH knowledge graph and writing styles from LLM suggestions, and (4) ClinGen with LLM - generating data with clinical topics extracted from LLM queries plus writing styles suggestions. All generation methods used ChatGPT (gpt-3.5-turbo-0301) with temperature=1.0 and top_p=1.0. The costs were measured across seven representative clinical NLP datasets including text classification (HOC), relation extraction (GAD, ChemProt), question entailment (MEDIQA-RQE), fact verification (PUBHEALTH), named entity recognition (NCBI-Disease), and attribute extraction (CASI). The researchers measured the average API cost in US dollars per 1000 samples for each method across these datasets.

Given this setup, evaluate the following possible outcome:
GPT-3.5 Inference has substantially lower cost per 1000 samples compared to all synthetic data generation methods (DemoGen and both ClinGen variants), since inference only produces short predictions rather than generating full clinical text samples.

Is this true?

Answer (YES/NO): NO